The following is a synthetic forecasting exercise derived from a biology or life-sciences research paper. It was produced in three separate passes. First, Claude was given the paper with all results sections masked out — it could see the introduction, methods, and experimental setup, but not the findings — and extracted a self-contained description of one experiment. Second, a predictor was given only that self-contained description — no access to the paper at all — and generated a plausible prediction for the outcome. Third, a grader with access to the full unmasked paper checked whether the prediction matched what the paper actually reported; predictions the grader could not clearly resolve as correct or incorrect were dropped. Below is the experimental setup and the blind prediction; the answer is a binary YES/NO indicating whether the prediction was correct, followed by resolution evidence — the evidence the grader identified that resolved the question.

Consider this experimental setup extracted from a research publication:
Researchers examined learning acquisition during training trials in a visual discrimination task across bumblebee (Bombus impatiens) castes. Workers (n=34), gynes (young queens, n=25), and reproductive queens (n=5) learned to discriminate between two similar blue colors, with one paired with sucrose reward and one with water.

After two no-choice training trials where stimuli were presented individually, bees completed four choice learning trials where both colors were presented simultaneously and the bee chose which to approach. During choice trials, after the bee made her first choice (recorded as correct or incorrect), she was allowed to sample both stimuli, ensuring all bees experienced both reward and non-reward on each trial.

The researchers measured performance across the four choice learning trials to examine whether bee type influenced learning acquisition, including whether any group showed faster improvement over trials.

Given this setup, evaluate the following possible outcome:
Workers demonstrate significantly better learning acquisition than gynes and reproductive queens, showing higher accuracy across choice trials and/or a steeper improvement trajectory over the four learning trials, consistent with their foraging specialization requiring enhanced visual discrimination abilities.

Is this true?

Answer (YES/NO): NO